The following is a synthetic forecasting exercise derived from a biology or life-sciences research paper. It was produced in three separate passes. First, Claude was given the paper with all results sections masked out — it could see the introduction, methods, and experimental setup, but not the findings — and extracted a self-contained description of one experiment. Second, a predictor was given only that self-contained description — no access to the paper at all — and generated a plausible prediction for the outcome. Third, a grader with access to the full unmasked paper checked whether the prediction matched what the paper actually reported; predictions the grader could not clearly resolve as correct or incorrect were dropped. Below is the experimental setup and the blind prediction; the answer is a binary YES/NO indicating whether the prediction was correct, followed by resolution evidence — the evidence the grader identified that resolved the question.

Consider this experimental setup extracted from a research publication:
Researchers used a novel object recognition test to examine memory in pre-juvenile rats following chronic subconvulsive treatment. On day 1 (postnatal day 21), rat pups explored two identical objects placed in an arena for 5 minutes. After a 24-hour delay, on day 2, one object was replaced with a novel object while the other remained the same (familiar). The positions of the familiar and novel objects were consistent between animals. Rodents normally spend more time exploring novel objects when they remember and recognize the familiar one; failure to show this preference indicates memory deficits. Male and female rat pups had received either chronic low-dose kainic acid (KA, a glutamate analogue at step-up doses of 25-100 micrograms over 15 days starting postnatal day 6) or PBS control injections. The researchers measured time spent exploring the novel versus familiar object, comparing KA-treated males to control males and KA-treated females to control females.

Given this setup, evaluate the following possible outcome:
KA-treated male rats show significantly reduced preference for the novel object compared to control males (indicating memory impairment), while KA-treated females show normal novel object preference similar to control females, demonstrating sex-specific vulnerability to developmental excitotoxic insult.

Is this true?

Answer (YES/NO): YES